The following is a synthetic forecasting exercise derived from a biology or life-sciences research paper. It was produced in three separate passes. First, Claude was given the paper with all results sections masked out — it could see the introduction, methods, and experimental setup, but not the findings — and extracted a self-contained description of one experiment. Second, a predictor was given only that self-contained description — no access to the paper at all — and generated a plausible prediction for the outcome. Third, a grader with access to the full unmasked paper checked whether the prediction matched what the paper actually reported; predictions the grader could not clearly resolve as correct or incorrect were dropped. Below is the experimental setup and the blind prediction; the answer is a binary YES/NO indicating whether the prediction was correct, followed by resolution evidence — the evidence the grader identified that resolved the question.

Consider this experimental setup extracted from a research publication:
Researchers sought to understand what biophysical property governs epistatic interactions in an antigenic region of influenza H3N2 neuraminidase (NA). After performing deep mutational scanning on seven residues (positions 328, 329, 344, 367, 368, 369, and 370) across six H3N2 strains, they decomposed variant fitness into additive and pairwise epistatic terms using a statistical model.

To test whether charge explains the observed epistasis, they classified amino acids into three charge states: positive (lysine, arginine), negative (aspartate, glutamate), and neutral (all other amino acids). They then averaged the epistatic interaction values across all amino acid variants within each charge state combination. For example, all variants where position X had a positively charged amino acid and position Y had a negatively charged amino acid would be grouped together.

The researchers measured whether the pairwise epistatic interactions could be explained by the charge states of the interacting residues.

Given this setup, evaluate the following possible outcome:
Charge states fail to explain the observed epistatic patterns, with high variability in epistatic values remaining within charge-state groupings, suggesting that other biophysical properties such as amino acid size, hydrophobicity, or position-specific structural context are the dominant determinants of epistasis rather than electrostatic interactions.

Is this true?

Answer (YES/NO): NO